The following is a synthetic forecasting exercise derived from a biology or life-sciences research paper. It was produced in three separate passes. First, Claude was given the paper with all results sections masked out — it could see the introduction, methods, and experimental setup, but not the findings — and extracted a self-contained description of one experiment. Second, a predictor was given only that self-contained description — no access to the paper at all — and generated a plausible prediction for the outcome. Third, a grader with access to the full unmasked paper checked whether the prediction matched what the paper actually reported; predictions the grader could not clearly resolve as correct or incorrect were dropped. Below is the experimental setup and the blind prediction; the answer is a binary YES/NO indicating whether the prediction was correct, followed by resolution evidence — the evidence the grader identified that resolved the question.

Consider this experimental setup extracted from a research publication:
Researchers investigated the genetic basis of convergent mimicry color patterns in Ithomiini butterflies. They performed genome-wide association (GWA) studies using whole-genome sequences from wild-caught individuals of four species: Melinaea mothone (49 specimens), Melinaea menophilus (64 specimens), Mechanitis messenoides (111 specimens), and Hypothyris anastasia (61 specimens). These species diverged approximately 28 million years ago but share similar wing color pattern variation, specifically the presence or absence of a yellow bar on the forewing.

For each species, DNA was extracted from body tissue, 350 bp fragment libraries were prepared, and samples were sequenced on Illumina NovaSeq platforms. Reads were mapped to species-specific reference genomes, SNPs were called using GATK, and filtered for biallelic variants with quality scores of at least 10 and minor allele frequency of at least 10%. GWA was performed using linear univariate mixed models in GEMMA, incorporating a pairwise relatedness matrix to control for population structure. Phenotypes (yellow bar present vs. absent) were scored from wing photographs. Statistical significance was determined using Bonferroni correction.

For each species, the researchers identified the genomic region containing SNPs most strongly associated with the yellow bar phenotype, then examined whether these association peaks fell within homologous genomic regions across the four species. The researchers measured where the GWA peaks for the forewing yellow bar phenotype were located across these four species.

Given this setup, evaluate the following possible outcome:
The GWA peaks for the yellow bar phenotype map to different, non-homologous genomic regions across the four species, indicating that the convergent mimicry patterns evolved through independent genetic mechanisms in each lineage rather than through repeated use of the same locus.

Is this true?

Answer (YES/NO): NO